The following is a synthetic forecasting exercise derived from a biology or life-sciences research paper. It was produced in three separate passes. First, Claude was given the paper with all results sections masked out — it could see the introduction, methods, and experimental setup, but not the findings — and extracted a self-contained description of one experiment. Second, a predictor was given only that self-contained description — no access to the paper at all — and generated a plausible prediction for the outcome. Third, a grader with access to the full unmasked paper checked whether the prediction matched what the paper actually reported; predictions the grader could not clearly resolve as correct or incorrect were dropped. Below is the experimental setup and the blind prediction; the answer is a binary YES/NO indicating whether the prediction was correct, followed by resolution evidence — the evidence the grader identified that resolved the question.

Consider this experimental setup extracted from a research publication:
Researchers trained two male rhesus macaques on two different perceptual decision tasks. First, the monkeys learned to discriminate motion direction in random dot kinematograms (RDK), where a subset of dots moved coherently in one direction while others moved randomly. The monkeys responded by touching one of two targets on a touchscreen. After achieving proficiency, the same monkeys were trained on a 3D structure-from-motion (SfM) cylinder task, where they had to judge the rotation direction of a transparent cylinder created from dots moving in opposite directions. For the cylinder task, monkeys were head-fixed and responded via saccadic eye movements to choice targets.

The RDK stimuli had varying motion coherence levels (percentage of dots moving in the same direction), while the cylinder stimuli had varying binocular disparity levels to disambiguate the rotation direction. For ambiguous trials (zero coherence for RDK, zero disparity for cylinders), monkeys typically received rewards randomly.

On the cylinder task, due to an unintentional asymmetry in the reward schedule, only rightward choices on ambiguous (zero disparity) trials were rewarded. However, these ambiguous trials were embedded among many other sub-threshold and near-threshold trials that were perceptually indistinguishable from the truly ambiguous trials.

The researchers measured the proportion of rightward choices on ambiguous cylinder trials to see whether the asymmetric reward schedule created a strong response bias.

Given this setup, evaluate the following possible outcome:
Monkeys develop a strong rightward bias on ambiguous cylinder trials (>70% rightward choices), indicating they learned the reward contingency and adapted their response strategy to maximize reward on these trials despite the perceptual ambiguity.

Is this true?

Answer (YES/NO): NO